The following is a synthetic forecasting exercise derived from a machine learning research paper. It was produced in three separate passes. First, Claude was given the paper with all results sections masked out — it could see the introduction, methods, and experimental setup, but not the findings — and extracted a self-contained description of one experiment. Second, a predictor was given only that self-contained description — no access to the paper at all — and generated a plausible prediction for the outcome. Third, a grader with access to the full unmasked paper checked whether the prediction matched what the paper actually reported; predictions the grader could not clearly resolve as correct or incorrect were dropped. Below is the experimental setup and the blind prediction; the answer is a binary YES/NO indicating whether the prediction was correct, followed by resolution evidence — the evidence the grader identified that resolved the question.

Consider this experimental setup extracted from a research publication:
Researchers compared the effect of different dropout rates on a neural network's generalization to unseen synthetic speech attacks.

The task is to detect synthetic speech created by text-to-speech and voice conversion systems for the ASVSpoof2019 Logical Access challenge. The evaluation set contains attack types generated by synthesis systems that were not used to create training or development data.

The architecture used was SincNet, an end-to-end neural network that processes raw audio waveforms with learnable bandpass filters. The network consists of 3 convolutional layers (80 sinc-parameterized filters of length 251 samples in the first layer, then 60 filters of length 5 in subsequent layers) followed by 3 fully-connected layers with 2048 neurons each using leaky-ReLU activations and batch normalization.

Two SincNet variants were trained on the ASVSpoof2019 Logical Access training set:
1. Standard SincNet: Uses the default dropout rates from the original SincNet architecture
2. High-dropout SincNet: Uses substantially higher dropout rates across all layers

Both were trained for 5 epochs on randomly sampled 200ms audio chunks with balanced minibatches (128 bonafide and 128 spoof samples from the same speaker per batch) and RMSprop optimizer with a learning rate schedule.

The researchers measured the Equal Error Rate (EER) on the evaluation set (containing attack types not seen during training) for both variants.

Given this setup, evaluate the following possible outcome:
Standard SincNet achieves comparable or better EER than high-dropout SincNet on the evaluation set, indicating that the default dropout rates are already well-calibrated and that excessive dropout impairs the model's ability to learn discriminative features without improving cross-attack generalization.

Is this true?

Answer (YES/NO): YES